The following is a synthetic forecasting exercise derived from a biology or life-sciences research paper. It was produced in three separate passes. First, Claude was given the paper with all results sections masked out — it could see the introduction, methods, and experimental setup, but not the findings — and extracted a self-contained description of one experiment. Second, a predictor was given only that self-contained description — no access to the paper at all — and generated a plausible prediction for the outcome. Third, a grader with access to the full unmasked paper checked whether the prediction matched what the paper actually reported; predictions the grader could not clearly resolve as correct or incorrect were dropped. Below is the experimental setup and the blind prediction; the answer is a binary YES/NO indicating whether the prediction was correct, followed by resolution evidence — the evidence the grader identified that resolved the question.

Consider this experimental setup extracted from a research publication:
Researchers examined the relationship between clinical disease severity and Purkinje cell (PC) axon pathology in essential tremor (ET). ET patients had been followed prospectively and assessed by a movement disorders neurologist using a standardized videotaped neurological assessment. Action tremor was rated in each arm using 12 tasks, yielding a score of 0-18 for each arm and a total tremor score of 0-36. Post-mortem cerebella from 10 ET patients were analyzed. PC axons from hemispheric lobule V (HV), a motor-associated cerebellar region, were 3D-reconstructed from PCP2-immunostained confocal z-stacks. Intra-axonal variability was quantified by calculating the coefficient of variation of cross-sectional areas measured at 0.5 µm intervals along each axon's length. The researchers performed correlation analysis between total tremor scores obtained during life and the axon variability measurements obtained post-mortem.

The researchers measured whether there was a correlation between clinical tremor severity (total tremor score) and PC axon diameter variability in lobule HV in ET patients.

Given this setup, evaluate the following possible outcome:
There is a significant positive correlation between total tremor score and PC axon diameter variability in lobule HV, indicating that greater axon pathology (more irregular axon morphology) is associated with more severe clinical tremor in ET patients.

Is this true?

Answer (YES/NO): NO